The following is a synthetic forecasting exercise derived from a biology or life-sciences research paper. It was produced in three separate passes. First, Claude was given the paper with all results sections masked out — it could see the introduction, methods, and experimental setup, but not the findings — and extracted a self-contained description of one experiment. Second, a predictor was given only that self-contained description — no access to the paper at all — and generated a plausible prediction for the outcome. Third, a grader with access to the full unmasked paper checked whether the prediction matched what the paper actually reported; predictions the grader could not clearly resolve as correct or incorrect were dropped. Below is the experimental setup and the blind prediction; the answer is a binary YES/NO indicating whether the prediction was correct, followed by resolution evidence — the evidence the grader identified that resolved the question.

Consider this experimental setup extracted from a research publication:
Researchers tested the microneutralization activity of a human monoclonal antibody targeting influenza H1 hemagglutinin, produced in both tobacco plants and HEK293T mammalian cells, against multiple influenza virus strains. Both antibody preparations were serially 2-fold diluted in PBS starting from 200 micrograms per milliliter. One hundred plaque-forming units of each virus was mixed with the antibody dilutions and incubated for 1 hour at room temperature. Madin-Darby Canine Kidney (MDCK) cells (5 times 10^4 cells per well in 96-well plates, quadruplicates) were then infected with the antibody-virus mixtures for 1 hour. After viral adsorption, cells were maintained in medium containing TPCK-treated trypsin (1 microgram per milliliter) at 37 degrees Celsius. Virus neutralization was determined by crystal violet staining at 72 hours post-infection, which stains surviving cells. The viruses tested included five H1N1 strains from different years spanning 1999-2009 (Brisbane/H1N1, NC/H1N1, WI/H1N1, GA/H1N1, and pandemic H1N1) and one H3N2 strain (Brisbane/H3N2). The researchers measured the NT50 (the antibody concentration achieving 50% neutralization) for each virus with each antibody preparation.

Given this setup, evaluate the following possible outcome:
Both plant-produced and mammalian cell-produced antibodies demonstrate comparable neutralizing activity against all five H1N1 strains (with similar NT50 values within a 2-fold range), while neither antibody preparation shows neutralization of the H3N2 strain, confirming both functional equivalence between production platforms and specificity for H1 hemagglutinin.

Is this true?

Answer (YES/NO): YES